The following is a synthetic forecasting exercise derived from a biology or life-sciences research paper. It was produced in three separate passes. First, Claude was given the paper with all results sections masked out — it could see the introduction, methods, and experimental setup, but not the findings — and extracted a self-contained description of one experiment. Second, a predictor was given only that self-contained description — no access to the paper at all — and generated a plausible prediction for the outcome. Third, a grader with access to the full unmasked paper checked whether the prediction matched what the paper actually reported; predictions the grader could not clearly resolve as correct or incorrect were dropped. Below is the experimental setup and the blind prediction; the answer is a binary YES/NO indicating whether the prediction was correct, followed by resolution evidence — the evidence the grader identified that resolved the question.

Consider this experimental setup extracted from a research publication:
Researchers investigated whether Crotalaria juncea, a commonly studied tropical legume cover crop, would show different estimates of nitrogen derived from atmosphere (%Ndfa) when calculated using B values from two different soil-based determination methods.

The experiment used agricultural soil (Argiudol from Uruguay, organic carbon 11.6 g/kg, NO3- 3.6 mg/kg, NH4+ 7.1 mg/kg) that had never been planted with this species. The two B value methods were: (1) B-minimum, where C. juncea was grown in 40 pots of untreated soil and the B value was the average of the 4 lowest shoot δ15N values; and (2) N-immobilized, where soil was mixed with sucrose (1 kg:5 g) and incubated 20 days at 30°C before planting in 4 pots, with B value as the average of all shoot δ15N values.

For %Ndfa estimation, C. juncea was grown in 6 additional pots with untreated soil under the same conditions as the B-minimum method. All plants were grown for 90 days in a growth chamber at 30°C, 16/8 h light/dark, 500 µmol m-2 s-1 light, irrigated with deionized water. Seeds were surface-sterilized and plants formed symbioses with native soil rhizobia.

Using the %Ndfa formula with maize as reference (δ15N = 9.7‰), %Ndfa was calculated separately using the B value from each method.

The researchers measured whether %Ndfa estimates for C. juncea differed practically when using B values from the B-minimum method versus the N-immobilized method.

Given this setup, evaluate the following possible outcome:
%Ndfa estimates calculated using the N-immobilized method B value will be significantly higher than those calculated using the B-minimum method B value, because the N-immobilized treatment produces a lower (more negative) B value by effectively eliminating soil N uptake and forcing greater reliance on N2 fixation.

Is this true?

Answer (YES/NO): NO